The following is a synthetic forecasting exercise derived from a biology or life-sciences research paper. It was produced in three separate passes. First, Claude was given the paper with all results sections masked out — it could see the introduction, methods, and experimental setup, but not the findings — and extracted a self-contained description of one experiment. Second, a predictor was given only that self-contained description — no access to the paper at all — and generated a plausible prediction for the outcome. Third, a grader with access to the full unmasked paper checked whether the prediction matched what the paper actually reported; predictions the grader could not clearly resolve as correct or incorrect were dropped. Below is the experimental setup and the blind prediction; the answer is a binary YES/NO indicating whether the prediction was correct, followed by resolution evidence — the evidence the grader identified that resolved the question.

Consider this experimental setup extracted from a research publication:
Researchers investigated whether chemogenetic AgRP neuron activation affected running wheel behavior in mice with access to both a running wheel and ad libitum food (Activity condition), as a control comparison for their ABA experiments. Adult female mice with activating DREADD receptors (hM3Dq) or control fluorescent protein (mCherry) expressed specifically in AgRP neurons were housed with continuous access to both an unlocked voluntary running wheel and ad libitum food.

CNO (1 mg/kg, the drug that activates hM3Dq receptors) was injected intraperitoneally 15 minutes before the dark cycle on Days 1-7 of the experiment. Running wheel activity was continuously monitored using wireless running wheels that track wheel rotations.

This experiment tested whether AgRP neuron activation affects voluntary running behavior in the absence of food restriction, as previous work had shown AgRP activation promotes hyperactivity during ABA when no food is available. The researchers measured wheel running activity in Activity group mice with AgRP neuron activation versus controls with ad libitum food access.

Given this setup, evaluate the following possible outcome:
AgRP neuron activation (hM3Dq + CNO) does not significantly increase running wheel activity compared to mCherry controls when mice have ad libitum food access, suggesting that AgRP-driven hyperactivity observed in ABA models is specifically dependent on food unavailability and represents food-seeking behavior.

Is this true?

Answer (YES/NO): YES